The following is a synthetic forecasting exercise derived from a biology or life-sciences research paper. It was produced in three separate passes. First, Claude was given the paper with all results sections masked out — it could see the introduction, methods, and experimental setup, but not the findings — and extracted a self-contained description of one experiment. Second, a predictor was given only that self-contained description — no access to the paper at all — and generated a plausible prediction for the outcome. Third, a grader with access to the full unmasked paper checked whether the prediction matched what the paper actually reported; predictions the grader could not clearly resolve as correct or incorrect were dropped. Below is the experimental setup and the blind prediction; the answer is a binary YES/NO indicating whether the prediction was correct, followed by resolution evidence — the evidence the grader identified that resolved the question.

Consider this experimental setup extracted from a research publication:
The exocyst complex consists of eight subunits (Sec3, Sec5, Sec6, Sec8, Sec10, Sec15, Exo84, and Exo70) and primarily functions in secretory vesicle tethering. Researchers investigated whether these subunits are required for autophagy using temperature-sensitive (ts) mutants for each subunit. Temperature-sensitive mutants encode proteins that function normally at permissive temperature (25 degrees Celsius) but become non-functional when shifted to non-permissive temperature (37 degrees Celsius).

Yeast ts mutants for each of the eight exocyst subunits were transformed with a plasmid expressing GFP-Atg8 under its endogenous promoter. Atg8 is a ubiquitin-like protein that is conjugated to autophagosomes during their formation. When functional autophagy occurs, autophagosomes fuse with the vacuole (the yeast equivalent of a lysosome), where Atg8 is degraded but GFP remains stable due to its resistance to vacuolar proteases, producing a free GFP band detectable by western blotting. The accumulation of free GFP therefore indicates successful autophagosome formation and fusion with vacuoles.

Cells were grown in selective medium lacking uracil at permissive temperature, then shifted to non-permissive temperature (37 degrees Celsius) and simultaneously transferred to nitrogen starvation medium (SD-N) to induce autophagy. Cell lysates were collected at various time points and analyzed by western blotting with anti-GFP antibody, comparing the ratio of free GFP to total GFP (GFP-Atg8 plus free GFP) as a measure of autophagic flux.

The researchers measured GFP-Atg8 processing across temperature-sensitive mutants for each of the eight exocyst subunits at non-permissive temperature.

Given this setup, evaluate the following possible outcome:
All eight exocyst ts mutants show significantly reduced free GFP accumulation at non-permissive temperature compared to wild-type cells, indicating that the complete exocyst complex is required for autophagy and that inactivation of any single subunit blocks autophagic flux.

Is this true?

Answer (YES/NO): NO